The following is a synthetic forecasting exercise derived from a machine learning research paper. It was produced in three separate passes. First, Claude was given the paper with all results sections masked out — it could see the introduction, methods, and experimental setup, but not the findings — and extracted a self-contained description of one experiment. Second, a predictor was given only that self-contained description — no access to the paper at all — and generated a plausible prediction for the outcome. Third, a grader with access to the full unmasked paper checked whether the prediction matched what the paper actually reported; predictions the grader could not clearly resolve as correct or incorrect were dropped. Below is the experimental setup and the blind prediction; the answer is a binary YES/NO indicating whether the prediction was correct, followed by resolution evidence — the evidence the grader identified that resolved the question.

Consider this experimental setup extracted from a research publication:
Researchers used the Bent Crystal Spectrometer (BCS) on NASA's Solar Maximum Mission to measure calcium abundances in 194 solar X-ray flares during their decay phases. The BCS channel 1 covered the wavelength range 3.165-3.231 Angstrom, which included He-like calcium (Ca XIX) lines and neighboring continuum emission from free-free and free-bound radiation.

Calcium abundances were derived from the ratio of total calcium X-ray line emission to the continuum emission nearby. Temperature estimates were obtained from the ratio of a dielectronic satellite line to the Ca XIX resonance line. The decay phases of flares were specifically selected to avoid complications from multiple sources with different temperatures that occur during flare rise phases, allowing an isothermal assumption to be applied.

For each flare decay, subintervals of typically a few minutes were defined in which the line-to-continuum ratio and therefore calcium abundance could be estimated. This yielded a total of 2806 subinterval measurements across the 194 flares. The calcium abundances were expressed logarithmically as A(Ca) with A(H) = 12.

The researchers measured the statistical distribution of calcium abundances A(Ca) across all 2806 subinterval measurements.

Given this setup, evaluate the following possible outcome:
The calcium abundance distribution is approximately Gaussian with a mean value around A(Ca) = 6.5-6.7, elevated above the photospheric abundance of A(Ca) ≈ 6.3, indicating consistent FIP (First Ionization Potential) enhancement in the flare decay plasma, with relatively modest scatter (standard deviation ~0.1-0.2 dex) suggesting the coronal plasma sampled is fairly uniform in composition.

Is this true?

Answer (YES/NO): NO